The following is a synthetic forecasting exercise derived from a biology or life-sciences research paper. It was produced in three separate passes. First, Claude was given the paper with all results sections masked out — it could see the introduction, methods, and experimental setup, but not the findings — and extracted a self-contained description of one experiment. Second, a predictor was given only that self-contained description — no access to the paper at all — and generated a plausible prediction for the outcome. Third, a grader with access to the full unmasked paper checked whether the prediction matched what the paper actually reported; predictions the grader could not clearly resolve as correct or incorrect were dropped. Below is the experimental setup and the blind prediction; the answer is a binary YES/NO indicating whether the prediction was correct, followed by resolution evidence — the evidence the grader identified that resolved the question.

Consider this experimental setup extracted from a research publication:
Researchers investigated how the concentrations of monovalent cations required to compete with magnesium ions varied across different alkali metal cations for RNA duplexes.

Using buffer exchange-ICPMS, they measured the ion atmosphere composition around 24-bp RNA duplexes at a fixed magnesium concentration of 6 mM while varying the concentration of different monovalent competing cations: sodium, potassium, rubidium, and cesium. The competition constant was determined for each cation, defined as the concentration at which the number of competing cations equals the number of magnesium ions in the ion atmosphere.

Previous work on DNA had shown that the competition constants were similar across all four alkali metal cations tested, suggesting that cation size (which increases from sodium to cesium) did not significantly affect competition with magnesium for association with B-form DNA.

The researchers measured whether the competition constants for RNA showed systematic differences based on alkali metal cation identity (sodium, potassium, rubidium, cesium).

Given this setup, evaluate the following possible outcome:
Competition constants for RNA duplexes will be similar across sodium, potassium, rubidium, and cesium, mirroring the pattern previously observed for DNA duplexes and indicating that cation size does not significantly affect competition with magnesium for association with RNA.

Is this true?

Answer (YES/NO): YES